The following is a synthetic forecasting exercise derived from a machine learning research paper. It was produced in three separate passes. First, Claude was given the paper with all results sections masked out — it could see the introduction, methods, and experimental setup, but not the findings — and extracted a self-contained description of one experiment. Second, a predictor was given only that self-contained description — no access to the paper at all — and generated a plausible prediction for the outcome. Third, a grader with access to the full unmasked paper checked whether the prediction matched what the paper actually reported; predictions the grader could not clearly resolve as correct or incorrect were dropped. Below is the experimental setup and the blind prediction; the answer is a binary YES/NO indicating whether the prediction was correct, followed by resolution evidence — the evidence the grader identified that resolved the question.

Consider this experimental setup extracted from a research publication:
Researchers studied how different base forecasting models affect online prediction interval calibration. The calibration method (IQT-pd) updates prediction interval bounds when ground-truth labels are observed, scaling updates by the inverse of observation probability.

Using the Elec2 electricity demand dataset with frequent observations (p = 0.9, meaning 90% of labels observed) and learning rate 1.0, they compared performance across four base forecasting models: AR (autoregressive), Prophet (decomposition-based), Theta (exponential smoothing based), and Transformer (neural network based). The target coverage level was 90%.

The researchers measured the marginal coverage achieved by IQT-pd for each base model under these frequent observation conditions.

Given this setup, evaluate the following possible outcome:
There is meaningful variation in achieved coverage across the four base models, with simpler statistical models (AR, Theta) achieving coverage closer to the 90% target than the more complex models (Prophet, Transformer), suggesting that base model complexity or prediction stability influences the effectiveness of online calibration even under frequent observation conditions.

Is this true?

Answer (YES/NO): NO